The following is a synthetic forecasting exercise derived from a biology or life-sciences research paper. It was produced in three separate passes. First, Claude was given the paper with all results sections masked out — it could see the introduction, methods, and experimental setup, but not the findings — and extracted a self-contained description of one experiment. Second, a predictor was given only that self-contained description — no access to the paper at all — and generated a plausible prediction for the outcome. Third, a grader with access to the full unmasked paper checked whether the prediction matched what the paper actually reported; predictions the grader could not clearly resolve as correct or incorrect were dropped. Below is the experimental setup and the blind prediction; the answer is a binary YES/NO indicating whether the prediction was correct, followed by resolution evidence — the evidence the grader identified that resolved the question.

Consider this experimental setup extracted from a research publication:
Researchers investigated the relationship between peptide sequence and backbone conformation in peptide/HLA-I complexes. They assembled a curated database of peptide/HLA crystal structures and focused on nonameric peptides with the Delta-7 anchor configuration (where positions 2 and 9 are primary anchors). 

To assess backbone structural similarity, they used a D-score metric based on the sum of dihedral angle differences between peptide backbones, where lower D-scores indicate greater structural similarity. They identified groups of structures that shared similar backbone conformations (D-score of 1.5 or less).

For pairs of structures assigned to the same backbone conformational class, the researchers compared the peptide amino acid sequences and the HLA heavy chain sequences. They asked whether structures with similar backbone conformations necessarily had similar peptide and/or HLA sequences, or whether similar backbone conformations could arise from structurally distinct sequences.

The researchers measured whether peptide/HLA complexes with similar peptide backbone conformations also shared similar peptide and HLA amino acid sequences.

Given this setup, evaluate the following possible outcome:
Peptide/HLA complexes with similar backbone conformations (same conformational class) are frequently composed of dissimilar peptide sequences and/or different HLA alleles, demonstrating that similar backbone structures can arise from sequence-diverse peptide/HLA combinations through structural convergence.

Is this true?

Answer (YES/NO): YES